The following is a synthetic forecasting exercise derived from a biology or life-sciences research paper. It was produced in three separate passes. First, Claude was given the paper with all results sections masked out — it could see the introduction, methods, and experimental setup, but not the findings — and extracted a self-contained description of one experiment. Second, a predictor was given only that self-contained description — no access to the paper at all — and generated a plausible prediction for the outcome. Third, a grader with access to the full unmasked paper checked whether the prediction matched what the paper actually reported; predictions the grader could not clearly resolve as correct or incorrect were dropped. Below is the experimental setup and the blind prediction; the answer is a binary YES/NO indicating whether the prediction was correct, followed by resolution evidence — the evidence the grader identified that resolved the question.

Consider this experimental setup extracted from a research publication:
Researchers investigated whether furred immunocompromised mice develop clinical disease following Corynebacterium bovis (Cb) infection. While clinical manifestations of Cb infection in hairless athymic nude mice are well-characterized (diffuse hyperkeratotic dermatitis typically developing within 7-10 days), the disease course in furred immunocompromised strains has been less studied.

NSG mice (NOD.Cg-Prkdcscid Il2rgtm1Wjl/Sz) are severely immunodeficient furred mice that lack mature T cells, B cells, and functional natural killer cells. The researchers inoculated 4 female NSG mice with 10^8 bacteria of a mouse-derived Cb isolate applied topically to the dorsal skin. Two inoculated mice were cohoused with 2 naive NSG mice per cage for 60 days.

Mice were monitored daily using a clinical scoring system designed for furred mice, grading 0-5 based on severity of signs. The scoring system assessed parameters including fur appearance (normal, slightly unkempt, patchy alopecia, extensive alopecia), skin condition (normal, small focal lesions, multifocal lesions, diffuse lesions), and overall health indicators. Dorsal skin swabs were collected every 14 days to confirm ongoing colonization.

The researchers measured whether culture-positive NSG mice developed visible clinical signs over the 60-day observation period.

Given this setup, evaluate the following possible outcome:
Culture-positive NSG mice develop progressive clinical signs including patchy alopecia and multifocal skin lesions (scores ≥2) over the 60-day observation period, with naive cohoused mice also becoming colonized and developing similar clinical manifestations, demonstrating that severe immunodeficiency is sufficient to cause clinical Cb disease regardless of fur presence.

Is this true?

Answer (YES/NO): YES